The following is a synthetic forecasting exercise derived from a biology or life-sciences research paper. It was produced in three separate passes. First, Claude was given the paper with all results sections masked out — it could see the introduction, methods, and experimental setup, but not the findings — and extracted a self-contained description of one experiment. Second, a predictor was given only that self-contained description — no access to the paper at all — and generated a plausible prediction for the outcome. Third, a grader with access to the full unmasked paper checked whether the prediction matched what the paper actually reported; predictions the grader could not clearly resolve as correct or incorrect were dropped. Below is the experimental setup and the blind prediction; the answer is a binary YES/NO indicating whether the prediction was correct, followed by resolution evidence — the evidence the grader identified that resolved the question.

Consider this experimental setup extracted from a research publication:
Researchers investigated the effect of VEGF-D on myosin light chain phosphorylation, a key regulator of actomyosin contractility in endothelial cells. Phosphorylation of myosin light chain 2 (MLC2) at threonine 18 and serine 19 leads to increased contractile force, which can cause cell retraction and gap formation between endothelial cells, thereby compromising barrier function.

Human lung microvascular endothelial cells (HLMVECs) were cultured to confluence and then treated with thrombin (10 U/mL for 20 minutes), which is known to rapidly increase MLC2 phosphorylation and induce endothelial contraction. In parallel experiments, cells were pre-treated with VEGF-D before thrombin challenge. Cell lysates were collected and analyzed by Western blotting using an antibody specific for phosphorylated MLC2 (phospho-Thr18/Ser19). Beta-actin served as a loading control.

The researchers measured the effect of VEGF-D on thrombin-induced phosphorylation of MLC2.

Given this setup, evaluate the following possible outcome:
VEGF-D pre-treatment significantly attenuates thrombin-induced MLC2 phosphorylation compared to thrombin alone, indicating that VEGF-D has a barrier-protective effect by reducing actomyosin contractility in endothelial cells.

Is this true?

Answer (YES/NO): YES